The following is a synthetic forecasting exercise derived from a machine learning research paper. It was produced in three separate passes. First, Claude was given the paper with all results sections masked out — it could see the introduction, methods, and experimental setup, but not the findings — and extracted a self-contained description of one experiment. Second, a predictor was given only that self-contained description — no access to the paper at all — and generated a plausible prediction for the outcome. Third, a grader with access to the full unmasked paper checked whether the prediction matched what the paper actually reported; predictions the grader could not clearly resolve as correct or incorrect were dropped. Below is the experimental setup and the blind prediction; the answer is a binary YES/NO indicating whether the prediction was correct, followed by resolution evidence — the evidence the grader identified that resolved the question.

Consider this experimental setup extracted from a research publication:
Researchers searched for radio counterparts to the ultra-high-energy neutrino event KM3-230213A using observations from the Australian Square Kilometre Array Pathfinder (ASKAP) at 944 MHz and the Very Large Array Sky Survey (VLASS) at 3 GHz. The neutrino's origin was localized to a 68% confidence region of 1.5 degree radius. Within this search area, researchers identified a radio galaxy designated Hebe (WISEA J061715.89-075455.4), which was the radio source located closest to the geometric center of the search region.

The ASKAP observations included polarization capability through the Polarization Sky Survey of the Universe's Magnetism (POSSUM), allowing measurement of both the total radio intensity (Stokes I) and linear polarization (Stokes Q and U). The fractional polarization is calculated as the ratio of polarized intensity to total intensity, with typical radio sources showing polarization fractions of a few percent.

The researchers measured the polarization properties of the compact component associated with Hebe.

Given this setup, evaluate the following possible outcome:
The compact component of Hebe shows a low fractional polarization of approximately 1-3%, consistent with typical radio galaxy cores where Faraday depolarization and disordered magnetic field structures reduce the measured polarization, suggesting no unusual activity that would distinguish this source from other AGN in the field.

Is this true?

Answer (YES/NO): NO